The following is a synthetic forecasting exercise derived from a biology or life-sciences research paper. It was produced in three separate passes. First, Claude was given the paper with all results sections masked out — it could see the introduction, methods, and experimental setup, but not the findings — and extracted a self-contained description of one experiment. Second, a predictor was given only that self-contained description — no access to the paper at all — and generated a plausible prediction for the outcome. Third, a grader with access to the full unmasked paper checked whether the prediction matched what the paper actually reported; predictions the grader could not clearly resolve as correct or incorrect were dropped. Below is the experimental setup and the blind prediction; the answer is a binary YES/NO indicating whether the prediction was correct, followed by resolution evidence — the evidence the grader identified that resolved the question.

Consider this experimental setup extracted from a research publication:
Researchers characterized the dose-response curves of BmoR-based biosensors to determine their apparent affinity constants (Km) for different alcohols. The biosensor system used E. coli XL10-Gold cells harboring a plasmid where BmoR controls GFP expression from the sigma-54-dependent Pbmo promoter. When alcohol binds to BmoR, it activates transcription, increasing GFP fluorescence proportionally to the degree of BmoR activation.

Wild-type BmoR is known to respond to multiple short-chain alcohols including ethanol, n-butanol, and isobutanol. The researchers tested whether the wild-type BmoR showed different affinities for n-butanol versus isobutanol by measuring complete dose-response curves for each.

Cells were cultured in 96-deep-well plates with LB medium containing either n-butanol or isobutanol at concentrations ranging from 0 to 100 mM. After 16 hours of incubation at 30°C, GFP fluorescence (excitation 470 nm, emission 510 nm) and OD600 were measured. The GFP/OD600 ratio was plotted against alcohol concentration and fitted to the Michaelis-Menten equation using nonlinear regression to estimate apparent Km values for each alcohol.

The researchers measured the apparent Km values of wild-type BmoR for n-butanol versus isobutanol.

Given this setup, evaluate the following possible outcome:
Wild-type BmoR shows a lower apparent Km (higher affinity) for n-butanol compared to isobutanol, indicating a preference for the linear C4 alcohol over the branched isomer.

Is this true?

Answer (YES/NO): NO